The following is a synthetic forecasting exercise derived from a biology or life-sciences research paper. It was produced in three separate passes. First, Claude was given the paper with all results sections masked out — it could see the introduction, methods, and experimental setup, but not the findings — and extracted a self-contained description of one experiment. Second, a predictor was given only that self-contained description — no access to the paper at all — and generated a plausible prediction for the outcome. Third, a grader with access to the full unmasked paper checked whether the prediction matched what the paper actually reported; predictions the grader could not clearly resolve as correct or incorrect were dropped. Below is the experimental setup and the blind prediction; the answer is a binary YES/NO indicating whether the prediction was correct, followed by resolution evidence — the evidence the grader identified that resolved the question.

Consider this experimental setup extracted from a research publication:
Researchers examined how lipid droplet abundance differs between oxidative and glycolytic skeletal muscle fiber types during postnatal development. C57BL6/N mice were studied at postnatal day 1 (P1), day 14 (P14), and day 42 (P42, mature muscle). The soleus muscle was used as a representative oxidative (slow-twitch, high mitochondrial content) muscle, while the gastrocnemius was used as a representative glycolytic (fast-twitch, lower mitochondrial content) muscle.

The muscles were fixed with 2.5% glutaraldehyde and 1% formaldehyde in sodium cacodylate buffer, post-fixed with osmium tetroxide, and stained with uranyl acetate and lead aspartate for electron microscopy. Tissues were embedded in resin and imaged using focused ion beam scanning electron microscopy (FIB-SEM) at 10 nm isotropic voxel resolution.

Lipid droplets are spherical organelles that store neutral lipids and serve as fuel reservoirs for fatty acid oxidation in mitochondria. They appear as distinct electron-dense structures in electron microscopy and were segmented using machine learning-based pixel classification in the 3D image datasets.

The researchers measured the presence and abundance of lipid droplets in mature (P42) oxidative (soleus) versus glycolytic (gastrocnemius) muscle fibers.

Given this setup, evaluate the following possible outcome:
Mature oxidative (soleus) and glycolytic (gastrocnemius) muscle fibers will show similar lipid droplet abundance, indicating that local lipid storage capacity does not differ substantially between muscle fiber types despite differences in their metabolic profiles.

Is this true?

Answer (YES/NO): NO